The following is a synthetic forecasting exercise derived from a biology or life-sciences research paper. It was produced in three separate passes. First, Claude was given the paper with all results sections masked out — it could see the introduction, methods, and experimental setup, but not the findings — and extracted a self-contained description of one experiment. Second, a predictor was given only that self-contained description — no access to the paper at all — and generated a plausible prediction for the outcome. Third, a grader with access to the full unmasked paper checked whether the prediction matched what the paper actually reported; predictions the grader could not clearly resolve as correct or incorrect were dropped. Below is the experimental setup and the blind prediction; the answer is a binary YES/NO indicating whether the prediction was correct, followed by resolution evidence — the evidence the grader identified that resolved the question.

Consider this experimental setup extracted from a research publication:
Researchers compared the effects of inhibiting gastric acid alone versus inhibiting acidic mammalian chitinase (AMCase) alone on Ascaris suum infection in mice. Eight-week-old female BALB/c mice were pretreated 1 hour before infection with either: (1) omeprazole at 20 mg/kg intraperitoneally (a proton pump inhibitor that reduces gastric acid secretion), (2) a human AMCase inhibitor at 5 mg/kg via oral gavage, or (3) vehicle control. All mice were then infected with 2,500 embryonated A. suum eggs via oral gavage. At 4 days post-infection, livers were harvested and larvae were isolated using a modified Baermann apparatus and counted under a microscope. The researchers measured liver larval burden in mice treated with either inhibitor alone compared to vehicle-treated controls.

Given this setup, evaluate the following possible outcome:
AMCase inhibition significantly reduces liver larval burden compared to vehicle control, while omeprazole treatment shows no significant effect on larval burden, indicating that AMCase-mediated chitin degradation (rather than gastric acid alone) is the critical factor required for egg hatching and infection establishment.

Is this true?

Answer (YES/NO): NO